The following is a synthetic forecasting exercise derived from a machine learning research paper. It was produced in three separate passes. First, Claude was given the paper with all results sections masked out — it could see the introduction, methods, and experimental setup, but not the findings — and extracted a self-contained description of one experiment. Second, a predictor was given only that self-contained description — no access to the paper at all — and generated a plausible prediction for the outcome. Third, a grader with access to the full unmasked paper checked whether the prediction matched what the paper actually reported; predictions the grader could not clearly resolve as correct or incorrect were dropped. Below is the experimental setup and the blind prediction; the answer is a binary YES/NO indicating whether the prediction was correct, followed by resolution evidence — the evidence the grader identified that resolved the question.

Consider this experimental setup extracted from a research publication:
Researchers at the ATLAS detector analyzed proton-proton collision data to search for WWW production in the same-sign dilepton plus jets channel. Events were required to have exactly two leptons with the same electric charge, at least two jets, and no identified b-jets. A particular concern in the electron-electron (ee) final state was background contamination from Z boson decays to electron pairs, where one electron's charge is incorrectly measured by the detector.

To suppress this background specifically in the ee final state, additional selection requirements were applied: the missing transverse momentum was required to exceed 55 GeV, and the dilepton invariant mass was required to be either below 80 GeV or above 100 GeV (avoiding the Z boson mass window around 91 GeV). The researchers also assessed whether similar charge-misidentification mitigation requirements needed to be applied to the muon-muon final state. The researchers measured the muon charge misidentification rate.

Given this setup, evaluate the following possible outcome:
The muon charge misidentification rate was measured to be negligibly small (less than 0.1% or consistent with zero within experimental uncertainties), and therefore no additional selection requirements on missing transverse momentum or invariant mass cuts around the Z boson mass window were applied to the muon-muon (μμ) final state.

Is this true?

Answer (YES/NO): YES